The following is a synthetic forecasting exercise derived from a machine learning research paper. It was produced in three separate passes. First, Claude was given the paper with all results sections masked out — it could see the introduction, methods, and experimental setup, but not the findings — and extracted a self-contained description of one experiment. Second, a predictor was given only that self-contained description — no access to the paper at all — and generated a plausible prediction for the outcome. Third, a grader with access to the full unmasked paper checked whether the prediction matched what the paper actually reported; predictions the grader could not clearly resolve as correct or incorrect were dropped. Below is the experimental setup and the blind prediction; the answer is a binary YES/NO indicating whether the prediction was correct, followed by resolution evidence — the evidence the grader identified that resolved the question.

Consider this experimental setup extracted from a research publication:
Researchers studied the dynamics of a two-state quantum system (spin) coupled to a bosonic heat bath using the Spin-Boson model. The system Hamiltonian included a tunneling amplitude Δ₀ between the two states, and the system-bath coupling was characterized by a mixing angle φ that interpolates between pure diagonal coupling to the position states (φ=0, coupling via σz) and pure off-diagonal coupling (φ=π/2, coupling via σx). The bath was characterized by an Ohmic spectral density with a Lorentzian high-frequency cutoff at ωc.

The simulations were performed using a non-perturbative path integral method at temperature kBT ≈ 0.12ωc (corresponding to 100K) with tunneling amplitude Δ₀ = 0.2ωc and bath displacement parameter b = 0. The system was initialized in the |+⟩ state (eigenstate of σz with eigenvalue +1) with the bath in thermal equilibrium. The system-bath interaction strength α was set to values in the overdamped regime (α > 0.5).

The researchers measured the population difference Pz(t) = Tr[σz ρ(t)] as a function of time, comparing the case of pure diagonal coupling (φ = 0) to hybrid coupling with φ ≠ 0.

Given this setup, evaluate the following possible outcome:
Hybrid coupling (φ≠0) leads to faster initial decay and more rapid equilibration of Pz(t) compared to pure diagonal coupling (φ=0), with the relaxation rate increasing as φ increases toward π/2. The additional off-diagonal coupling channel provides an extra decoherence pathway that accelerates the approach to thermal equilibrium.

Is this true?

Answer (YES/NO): NO